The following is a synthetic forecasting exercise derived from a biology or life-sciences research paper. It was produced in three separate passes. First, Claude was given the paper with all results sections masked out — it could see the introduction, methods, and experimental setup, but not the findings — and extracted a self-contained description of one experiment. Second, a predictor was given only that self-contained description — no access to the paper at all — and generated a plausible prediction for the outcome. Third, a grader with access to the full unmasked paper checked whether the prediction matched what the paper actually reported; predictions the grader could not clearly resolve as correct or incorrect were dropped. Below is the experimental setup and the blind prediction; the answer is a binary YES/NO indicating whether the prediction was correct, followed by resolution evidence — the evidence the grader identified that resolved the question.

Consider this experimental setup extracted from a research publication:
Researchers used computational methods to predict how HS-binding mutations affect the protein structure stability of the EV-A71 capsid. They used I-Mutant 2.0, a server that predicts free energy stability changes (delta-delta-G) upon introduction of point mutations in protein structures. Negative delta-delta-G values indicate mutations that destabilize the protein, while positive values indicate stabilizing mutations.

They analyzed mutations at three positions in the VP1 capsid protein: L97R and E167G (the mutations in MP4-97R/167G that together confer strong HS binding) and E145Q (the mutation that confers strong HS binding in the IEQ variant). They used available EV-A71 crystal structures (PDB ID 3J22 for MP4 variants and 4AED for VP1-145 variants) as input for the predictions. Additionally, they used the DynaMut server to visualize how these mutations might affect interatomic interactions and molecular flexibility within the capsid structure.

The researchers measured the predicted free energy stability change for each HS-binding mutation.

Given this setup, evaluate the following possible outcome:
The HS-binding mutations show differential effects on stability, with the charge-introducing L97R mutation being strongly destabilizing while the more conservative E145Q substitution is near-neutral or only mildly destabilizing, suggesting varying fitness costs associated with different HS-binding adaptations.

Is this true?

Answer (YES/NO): NO